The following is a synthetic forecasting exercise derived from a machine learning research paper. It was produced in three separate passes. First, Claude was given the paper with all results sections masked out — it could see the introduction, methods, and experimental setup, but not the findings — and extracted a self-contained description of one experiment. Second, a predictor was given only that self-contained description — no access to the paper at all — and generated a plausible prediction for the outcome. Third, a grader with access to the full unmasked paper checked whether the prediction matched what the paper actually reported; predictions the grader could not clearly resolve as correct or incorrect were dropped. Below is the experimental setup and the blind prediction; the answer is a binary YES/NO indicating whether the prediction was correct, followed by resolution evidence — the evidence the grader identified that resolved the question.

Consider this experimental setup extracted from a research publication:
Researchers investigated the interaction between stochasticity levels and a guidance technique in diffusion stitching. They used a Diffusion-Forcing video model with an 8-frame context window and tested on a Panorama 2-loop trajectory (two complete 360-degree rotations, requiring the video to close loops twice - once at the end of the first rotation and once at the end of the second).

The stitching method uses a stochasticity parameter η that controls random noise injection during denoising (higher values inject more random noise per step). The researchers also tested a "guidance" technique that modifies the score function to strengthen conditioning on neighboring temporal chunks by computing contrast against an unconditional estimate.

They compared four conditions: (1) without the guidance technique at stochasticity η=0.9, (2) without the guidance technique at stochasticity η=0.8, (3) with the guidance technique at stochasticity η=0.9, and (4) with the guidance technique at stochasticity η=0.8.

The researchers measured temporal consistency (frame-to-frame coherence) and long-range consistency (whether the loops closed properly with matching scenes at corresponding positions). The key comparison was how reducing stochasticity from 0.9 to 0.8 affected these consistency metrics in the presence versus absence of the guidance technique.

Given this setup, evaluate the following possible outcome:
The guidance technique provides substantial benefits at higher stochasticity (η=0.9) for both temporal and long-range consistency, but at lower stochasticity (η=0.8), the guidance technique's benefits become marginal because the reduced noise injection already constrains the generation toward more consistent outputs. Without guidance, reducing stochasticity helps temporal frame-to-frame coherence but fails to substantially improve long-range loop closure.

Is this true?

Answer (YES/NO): NO